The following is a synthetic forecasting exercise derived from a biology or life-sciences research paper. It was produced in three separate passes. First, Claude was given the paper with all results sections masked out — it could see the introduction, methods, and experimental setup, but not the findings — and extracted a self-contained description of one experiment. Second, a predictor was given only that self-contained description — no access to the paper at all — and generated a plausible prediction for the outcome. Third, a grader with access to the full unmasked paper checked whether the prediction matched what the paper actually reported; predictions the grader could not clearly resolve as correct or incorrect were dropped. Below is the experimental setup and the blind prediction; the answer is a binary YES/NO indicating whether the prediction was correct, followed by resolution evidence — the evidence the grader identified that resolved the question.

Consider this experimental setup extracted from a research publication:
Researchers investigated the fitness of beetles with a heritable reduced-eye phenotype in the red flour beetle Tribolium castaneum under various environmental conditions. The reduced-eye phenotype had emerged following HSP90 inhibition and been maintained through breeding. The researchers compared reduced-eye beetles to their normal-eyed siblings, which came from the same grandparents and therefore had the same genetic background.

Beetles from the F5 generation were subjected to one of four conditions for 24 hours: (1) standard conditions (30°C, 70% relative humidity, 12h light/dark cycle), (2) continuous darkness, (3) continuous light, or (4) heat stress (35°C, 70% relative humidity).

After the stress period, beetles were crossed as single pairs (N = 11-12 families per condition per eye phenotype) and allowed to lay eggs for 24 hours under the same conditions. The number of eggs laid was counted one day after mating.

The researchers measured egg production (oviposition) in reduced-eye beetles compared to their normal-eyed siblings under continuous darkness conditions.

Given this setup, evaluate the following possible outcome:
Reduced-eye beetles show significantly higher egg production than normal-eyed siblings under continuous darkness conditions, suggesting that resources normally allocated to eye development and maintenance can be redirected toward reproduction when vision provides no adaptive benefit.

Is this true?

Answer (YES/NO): NO